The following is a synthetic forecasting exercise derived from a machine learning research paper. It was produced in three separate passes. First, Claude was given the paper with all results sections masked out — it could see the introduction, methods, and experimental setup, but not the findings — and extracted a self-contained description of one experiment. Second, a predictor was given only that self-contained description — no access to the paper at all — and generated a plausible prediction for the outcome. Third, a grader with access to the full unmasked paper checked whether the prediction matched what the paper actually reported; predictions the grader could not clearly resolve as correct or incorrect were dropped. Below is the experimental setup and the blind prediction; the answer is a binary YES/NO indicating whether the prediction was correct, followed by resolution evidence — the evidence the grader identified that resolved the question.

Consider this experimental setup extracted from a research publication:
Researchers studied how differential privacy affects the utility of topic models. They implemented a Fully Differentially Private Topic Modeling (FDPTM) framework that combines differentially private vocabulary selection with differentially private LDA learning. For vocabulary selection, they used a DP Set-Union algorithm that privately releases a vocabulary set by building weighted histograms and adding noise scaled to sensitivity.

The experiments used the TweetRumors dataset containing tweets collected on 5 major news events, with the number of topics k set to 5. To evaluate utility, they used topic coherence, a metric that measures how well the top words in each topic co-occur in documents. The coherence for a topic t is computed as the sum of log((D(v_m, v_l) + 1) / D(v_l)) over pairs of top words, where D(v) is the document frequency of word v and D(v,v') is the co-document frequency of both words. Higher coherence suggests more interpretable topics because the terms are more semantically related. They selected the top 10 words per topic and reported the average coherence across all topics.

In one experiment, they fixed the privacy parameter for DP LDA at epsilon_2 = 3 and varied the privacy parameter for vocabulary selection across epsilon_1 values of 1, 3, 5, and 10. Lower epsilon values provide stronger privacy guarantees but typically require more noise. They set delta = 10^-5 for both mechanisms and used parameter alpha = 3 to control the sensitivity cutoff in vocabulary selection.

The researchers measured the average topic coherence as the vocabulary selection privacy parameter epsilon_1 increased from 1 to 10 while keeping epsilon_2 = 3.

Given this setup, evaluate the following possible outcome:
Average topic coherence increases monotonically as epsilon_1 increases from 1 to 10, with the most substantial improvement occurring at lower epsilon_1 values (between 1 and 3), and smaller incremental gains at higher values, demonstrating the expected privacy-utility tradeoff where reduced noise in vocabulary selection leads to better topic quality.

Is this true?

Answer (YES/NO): NO